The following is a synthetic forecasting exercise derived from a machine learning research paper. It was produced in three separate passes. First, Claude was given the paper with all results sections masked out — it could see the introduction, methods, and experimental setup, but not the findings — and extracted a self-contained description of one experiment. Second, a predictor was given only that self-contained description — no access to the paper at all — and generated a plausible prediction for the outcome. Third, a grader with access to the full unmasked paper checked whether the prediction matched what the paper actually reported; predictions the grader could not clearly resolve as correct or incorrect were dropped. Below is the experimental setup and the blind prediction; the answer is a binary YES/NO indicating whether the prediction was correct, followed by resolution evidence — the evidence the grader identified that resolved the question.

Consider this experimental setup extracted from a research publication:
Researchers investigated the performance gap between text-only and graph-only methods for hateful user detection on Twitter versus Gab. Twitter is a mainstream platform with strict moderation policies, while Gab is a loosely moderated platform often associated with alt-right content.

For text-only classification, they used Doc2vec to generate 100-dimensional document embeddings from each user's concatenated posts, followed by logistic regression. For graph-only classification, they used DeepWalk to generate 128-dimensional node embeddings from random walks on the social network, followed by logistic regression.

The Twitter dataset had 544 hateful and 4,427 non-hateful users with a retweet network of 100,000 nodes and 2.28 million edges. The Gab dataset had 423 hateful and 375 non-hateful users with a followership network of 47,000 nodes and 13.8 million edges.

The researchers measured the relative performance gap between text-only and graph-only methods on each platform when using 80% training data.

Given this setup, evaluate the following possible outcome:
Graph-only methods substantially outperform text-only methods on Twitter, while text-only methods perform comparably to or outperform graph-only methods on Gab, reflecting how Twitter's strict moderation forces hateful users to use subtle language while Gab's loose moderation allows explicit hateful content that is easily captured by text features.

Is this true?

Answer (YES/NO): NO